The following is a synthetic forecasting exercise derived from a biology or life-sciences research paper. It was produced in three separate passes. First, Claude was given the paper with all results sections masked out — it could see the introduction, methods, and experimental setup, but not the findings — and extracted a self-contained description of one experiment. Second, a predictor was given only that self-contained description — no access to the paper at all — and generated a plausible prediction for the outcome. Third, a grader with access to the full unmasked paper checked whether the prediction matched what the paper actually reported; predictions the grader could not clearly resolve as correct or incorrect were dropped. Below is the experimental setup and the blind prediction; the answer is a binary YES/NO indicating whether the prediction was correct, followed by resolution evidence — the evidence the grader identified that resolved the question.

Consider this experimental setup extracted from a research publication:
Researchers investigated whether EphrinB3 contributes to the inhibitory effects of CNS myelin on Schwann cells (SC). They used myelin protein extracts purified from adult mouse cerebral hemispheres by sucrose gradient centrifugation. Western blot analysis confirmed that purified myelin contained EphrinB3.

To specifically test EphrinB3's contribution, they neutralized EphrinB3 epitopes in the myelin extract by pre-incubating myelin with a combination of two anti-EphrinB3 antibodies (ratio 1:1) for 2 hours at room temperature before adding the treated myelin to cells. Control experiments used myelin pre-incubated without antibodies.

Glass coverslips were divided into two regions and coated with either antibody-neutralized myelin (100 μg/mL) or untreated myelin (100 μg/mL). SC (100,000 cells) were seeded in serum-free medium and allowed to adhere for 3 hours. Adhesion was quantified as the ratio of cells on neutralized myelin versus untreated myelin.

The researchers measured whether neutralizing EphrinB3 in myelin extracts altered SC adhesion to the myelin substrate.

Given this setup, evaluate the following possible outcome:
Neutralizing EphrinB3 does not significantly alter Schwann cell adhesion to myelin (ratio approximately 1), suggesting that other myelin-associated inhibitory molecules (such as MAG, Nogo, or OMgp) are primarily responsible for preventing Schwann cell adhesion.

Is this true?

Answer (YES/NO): NO